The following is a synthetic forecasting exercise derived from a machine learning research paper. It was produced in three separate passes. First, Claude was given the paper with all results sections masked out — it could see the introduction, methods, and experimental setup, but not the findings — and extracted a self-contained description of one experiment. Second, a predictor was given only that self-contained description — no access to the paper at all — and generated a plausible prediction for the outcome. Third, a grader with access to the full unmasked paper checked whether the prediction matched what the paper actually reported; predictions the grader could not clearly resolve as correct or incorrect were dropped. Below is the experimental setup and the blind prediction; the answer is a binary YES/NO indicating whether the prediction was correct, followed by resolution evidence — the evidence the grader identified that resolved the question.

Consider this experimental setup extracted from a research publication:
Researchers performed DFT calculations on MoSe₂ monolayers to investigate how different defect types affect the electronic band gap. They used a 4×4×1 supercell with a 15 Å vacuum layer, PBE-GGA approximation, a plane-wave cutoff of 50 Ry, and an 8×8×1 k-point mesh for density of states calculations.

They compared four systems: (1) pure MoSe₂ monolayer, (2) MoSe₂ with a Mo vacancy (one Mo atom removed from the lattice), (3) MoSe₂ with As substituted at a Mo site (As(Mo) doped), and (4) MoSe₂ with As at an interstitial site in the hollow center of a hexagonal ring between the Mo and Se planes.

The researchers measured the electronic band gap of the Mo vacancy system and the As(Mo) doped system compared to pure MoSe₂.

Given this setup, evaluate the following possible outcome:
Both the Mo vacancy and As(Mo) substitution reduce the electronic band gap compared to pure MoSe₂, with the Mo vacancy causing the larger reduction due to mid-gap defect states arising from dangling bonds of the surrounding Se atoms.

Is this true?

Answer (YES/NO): NO